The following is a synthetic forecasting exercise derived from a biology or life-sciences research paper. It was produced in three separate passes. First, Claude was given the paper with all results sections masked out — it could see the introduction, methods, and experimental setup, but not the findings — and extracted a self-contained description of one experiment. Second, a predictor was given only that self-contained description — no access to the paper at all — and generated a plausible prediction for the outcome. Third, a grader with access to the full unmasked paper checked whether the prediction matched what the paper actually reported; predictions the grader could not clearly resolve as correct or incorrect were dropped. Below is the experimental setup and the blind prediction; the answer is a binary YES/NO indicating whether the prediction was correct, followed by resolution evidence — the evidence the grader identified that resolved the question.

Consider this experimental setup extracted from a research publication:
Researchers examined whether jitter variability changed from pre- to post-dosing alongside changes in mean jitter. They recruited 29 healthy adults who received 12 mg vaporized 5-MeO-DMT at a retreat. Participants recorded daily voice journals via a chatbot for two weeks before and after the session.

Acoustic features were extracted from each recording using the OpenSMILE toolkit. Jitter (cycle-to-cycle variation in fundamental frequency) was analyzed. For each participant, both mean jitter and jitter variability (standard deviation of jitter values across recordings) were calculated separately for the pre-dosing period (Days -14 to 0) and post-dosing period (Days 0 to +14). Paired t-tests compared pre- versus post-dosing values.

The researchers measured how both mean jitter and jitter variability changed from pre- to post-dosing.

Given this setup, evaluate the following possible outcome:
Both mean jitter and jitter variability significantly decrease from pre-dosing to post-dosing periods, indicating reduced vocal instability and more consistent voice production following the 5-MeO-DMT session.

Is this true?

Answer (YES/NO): NO